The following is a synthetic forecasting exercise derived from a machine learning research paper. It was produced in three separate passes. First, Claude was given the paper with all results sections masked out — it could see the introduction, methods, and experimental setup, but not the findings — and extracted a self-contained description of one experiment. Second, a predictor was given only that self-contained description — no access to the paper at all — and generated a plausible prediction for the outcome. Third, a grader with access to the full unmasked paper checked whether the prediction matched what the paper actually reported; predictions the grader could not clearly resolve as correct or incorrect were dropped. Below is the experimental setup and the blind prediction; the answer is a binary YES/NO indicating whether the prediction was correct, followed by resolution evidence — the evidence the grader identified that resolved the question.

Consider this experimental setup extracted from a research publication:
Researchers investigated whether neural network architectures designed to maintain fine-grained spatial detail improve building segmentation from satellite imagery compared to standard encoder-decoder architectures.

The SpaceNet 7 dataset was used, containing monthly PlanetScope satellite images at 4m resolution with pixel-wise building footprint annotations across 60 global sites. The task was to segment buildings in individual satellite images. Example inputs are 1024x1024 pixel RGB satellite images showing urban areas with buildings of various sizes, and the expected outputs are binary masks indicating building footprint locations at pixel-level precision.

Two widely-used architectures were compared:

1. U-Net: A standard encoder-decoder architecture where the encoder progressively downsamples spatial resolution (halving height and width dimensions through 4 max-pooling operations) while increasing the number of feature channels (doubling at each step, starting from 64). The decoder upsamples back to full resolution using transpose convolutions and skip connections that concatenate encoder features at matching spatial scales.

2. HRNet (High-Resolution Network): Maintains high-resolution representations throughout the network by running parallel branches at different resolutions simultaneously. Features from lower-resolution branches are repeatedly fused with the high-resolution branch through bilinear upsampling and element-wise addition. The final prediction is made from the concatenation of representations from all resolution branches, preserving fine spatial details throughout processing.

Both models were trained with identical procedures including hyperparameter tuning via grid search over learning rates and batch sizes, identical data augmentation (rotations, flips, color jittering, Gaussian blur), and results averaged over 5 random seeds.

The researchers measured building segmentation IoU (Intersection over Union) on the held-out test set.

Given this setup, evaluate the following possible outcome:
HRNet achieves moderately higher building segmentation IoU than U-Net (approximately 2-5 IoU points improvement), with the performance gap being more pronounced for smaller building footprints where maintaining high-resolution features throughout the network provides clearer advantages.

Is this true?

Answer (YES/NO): NO